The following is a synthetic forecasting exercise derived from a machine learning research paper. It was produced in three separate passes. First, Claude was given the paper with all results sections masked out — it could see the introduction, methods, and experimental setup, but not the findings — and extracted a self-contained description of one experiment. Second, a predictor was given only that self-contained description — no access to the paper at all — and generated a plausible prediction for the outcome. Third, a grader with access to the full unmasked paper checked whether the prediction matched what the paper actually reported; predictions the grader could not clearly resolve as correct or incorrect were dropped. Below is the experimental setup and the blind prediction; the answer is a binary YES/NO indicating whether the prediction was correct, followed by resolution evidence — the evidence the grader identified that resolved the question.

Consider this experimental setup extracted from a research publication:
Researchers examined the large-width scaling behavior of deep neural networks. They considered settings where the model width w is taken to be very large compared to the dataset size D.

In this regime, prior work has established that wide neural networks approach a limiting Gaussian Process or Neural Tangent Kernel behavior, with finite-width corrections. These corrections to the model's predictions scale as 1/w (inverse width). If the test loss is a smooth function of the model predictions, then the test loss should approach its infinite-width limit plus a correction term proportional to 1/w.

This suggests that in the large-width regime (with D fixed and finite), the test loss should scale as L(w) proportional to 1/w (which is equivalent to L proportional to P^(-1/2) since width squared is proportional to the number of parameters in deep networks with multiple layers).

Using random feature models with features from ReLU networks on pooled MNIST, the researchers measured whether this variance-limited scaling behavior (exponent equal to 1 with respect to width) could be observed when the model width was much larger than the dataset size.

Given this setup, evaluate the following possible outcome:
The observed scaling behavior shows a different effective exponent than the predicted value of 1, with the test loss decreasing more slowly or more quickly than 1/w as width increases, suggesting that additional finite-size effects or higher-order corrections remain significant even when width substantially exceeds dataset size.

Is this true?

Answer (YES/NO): NO